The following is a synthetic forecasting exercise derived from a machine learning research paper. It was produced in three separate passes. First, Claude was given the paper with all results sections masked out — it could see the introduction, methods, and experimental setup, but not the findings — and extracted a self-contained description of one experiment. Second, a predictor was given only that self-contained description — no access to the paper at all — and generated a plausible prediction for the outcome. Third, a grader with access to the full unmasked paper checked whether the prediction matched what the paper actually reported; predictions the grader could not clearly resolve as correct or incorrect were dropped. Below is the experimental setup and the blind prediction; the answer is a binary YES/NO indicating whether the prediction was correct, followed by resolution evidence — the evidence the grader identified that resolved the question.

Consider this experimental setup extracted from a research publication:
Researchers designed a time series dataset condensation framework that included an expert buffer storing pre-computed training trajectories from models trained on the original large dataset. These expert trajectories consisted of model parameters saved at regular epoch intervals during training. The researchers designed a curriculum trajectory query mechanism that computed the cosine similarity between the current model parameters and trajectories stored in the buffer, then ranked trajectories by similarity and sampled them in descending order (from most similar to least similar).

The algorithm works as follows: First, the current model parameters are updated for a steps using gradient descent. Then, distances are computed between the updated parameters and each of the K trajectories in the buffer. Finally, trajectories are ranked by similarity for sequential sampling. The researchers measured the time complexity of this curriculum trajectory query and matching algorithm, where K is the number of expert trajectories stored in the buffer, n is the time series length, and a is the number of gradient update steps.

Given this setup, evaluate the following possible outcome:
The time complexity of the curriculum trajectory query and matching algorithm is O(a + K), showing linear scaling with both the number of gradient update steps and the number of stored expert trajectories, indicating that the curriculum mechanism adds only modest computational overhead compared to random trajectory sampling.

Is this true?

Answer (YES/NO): NO